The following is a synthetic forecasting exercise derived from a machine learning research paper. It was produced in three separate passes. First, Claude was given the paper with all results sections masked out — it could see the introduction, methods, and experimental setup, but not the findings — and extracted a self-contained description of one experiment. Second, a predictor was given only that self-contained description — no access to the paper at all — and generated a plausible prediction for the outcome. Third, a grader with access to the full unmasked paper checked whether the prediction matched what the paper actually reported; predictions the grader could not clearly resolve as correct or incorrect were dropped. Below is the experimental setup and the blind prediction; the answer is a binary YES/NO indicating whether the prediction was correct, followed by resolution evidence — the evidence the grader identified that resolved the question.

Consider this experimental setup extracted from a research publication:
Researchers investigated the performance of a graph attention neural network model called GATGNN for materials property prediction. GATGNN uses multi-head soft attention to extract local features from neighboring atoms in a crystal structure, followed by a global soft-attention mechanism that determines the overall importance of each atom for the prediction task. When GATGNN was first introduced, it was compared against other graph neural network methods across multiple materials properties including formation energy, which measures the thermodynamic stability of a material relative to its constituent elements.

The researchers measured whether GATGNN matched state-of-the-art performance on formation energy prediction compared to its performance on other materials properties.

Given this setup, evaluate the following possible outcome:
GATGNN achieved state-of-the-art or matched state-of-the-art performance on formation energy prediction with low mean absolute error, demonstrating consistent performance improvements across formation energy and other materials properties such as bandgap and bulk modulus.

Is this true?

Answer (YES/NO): NO